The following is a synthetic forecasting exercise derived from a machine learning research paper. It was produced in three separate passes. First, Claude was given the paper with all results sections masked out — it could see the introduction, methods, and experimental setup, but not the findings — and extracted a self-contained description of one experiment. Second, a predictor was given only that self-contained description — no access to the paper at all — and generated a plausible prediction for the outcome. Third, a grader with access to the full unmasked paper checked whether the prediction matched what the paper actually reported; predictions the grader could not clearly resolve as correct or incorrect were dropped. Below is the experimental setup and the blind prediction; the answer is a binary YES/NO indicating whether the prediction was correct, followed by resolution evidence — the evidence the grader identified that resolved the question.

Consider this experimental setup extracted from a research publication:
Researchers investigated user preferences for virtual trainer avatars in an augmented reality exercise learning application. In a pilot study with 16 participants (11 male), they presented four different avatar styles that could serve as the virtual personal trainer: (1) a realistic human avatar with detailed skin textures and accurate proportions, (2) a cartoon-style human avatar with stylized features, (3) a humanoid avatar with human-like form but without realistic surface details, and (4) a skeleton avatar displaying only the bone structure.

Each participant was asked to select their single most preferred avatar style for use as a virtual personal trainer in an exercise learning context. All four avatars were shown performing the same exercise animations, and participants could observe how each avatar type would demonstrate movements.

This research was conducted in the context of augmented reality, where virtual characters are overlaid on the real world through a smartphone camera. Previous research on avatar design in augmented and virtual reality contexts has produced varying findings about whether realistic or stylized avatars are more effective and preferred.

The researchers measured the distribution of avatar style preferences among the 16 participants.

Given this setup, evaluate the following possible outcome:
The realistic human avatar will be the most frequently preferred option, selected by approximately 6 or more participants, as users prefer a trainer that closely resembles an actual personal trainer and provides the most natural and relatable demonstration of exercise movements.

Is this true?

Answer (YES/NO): YES